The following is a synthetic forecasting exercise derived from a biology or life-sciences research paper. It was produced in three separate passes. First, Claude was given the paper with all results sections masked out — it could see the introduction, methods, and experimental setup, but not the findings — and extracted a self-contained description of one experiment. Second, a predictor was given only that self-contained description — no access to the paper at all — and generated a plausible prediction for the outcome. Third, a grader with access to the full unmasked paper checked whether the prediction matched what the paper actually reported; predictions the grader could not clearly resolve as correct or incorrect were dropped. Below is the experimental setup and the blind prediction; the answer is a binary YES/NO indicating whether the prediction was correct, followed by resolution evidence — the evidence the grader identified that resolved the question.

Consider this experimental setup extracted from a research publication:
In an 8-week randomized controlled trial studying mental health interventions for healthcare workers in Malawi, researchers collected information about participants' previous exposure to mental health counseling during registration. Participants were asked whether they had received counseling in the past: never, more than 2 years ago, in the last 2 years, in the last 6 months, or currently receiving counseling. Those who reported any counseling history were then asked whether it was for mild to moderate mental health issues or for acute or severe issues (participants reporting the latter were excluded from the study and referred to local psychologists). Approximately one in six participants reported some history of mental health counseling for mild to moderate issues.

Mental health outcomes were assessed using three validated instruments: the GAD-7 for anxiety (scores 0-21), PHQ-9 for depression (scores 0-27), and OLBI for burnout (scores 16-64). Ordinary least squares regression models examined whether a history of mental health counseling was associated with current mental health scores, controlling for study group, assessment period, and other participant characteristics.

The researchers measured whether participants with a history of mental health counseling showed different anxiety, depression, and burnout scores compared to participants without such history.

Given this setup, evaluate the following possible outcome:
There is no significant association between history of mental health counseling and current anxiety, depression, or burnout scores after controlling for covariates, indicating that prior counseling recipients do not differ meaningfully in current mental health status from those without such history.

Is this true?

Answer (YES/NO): NO